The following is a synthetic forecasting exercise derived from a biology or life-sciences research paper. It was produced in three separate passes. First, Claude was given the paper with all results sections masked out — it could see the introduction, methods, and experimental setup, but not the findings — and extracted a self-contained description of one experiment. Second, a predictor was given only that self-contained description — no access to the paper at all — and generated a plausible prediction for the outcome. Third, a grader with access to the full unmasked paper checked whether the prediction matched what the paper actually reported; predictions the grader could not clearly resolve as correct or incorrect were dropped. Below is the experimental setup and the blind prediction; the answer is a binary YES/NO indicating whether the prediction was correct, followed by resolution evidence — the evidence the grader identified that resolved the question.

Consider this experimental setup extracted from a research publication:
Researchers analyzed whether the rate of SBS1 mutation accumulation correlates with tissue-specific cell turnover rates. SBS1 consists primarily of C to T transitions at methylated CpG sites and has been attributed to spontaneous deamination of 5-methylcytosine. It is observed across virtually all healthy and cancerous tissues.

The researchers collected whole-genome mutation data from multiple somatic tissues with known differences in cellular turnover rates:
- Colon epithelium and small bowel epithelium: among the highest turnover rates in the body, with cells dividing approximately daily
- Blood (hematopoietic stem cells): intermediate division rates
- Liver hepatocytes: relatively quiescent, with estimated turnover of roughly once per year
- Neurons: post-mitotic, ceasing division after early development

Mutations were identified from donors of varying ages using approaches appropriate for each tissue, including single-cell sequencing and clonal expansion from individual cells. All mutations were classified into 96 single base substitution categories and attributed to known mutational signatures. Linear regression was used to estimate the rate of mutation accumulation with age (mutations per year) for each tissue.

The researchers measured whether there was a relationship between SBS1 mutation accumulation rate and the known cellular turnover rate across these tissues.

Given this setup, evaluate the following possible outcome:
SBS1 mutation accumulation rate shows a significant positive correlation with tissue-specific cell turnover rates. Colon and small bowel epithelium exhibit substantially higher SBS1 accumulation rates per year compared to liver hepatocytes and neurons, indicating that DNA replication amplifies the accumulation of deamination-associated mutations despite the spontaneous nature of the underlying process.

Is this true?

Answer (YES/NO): YES